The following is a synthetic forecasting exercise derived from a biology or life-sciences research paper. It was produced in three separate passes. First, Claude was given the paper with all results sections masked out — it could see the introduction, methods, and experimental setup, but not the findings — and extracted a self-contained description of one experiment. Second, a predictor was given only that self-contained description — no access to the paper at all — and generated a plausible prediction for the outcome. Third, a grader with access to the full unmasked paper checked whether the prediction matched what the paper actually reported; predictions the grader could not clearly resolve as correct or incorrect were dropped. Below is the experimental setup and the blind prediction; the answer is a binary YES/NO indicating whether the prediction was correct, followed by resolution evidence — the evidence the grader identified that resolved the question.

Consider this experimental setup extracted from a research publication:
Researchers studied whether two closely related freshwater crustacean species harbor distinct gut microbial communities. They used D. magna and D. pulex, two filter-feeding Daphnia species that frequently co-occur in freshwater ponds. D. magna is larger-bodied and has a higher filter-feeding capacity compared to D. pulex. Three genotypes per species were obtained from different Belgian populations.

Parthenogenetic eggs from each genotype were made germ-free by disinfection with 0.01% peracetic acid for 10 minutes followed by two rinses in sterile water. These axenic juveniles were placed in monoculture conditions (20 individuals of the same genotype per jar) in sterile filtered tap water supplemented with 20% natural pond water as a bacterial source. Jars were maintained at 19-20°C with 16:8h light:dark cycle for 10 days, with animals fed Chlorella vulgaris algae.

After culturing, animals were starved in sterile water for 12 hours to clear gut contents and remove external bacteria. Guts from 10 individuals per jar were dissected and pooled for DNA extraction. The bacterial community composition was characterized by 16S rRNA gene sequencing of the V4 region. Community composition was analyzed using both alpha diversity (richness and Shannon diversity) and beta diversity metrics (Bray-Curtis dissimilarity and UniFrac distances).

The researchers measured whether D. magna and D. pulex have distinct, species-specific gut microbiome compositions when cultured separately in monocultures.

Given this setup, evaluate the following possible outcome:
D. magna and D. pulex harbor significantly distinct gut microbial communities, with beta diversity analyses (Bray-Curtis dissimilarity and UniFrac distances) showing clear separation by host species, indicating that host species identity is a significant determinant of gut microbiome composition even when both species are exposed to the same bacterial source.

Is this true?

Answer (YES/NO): NO